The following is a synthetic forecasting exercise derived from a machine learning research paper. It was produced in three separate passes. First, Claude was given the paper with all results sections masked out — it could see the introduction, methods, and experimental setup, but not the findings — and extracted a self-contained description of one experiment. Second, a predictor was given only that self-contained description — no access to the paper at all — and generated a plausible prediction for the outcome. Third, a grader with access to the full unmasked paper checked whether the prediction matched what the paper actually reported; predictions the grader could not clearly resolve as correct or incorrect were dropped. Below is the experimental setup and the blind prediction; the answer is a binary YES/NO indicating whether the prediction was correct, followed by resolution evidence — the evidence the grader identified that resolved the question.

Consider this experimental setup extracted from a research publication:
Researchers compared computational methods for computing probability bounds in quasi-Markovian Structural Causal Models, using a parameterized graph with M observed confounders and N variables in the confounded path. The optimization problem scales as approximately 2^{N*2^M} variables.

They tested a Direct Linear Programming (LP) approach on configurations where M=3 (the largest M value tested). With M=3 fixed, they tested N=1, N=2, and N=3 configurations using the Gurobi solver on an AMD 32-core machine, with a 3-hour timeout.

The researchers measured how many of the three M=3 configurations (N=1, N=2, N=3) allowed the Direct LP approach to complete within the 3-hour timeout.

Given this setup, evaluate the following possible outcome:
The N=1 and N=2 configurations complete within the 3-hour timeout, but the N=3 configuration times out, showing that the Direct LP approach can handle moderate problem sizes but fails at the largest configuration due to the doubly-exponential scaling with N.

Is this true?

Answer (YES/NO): NO